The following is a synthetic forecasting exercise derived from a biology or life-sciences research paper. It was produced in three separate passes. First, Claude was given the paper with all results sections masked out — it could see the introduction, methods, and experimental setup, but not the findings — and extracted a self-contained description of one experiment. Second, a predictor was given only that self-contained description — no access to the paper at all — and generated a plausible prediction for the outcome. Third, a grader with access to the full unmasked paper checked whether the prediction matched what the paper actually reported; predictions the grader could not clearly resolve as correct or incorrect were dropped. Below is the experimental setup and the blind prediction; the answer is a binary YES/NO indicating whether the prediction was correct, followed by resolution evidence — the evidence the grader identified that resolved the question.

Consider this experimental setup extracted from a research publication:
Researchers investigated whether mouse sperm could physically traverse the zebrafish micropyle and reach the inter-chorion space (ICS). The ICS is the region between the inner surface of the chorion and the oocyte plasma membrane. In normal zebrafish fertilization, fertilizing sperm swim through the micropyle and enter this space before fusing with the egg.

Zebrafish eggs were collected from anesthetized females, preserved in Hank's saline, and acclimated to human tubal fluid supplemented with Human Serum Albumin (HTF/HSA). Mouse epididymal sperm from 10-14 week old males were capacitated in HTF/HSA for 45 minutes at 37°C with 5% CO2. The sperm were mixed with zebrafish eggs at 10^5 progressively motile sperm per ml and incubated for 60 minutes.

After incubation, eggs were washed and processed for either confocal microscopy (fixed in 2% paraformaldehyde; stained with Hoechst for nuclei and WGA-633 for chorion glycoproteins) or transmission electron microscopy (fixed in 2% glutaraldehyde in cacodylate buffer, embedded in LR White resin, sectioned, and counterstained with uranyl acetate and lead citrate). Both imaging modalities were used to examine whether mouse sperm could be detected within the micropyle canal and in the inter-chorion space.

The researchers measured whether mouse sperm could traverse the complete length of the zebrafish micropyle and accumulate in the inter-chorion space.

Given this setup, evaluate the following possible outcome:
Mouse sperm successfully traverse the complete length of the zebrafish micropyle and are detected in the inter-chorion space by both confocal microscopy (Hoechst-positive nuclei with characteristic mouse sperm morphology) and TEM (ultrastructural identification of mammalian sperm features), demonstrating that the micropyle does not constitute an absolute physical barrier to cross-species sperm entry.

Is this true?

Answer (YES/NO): YES